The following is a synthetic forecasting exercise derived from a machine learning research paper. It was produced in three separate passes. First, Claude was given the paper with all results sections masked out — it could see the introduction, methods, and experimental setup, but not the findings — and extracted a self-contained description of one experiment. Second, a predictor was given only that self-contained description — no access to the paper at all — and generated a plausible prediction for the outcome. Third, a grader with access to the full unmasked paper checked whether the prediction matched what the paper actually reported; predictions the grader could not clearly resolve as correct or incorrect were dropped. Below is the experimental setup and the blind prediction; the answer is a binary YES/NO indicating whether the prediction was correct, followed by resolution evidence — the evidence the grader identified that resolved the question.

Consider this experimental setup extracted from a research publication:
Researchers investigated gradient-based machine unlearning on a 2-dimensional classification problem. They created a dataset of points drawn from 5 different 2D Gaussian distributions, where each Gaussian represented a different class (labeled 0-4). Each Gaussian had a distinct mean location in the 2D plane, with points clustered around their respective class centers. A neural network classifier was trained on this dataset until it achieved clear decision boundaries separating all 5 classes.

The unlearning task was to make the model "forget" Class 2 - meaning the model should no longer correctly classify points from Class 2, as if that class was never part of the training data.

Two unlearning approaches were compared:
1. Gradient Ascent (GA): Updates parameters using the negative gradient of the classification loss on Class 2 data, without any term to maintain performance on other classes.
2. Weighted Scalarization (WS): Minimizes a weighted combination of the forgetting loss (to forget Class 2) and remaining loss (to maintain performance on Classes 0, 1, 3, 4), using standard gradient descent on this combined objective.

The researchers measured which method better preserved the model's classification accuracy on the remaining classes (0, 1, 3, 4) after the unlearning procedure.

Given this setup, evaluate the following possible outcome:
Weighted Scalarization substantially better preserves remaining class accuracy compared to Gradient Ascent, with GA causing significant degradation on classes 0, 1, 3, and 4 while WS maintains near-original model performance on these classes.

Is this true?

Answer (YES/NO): NO